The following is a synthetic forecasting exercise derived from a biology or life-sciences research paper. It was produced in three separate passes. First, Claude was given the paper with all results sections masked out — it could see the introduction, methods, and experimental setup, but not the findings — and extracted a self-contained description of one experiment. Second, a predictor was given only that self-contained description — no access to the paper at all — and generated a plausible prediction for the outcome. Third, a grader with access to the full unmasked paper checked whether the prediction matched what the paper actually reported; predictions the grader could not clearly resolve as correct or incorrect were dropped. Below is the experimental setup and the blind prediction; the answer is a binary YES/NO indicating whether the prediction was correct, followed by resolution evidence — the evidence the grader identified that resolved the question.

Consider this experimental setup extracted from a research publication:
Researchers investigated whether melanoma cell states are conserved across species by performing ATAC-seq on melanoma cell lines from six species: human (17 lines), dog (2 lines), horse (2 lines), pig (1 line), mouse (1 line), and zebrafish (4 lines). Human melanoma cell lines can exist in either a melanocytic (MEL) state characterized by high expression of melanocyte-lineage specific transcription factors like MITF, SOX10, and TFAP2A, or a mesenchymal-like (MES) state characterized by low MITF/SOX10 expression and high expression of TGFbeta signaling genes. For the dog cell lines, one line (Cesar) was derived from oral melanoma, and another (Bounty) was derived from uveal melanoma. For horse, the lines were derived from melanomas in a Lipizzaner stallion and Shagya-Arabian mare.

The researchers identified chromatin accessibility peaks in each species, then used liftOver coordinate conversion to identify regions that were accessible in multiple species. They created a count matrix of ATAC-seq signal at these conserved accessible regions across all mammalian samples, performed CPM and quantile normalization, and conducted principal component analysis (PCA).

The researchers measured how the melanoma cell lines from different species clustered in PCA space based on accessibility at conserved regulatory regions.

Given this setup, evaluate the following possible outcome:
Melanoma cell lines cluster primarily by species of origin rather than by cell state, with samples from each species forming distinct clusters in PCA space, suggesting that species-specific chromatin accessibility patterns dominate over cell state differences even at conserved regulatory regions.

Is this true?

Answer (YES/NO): NO